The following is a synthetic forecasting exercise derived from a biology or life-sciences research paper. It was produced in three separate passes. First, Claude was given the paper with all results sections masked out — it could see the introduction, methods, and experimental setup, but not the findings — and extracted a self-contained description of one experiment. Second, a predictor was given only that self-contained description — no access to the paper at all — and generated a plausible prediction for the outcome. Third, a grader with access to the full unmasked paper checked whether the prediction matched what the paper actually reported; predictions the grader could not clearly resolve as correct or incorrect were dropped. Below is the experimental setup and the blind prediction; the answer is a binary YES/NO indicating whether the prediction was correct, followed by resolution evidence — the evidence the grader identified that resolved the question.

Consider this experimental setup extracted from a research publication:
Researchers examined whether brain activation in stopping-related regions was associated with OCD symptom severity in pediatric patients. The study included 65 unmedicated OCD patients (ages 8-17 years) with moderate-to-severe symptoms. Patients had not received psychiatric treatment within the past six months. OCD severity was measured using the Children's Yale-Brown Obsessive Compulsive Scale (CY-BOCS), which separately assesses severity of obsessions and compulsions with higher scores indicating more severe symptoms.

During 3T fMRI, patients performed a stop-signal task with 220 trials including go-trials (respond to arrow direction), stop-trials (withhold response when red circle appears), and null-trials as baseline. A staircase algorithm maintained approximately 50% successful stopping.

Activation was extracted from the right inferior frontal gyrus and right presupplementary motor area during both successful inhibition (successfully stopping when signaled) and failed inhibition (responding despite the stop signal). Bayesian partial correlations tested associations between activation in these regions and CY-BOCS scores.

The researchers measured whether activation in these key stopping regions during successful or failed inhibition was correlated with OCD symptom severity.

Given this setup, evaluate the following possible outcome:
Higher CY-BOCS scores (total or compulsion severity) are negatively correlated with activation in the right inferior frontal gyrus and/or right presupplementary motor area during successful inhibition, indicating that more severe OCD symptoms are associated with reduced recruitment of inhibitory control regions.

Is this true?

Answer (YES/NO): NO